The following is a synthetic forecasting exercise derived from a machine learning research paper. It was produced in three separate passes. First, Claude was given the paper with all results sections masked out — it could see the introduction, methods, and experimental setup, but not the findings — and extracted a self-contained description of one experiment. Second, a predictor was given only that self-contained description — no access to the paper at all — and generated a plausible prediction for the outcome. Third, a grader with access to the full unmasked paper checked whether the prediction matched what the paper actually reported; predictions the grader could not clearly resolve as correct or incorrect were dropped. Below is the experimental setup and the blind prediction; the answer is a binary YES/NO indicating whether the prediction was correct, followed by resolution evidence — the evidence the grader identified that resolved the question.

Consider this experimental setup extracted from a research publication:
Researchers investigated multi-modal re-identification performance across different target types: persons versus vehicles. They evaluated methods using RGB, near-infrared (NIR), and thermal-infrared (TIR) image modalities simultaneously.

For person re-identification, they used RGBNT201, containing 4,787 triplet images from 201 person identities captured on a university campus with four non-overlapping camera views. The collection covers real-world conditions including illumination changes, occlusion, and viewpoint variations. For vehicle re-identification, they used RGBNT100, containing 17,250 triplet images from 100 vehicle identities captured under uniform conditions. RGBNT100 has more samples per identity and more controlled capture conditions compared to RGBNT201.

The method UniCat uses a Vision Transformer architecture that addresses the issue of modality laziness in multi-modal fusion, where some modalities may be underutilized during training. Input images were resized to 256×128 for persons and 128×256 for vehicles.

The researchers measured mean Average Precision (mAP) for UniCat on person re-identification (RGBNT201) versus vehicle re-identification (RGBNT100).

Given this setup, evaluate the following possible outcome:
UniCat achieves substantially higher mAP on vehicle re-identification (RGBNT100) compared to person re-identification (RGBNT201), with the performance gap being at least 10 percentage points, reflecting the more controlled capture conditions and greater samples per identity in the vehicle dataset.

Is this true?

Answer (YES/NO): YES